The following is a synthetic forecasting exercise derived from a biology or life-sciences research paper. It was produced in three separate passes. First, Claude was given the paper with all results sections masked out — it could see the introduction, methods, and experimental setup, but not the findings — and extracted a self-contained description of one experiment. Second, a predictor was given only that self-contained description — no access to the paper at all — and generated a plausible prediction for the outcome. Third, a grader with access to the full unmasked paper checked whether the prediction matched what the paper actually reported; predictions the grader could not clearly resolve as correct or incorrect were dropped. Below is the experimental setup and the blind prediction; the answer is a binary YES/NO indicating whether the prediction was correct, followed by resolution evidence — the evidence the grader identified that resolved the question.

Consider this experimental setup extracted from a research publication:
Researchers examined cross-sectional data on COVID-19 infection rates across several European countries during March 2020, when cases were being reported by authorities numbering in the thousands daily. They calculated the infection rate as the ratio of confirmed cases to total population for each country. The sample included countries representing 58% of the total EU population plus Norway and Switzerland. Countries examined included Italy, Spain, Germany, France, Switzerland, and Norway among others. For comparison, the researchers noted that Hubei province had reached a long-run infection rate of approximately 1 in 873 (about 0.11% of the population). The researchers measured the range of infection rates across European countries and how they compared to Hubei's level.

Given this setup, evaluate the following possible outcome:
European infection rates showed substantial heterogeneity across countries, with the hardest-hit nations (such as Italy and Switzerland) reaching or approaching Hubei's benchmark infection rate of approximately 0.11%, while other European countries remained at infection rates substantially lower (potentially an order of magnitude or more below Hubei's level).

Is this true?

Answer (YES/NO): YES